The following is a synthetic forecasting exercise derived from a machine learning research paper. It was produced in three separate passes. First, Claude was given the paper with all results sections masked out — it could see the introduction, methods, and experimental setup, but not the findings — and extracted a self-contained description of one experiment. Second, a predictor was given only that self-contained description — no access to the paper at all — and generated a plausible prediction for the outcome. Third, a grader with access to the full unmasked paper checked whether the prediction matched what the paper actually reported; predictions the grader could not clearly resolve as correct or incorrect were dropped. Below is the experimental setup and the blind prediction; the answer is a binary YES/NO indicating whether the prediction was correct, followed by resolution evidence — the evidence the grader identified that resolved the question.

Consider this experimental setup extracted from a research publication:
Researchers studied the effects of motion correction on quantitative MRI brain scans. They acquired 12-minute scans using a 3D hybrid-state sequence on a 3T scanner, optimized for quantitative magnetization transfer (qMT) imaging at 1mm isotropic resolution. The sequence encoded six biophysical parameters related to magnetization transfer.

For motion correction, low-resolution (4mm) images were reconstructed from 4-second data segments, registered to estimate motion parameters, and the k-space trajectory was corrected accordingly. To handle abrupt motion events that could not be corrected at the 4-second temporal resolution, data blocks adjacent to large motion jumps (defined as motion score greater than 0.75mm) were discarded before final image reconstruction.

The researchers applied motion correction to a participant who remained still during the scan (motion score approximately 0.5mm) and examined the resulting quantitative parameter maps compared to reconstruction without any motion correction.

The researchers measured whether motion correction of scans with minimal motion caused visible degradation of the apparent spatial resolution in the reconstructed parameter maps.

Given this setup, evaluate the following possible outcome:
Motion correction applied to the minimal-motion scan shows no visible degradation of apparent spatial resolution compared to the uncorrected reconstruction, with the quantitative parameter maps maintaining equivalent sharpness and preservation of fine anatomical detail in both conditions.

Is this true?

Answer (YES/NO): YES